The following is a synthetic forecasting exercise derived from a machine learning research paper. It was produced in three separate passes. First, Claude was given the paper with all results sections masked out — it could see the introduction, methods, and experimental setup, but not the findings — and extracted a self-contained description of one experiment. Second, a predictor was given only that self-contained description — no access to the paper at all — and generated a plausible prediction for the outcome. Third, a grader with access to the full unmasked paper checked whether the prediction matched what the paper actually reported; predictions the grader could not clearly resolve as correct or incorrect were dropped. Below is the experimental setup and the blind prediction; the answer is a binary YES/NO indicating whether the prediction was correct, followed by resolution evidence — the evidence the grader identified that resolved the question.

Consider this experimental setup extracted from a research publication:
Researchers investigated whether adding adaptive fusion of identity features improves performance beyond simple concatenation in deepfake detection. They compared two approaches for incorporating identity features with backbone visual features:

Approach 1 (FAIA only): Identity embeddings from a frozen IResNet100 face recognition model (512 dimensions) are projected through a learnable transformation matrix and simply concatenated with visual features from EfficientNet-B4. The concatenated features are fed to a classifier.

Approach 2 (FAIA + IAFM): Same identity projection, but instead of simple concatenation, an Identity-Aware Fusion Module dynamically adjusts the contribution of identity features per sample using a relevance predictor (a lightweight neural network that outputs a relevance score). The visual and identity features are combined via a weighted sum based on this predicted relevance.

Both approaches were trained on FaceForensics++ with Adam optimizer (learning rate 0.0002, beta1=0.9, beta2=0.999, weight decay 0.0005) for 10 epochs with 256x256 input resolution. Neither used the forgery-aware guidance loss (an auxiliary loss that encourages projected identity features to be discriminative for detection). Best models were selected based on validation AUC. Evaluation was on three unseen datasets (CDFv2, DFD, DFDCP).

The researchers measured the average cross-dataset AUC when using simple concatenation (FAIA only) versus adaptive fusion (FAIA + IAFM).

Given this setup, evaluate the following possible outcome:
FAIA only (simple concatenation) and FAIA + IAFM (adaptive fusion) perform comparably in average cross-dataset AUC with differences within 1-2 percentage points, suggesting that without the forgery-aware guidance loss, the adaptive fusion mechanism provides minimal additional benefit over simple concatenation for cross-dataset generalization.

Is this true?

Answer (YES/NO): NO